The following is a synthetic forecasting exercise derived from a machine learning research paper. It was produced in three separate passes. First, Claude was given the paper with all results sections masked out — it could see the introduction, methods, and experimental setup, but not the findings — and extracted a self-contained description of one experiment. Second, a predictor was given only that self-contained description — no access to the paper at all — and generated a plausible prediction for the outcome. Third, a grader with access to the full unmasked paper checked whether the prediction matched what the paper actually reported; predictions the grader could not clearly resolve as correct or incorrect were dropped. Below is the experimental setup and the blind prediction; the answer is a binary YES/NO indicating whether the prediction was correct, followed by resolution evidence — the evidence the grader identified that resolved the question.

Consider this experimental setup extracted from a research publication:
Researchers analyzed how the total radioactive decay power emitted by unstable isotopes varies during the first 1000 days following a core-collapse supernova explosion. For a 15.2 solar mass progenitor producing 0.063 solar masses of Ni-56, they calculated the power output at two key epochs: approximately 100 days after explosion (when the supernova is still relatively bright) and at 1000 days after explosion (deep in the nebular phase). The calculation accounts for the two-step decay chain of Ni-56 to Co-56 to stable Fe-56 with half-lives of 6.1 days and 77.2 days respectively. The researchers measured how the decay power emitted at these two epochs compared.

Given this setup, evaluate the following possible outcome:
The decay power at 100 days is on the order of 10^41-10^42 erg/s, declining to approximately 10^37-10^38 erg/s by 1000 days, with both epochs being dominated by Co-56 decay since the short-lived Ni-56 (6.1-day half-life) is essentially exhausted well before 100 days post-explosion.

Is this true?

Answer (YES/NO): YES